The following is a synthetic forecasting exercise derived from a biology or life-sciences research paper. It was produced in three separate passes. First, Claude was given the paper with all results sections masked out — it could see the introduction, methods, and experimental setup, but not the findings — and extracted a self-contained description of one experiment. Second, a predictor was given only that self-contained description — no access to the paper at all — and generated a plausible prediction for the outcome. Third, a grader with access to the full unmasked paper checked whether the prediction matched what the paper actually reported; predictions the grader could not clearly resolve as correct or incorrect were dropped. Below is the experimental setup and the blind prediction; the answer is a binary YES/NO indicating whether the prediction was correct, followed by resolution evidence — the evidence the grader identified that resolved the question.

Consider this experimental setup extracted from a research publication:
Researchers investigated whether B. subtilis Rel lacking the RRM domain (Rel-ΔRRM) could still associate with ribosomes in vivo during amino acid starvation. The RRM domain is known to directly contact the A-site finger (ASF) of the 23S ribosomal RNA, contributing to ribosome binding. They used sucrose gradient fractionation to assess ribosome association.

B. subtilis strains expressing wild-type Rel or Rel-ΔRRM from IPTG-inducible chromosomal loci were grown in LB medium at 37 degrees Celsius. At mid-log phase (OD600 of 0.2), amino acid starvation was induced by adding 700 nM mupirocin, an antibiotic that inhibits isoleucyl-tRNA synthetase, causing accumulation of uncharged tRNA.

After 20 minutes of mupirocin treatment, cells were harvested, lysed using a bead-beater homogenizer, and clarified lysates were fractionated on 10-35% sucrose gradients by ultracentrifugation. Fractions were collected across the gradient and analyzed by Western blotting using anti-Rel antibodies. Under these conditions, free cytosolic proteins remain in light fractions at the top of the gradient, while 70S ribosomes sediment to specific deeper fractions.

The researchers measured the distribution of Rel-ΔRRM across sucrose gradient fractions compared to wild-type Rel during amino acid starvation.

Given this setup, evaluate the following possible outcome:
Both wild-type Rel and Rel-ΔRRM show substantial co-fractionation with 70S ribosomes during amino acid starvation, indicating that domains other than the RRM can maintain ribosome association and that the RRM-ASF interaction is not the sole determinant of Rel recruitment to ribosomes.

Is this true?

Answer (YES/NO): NO